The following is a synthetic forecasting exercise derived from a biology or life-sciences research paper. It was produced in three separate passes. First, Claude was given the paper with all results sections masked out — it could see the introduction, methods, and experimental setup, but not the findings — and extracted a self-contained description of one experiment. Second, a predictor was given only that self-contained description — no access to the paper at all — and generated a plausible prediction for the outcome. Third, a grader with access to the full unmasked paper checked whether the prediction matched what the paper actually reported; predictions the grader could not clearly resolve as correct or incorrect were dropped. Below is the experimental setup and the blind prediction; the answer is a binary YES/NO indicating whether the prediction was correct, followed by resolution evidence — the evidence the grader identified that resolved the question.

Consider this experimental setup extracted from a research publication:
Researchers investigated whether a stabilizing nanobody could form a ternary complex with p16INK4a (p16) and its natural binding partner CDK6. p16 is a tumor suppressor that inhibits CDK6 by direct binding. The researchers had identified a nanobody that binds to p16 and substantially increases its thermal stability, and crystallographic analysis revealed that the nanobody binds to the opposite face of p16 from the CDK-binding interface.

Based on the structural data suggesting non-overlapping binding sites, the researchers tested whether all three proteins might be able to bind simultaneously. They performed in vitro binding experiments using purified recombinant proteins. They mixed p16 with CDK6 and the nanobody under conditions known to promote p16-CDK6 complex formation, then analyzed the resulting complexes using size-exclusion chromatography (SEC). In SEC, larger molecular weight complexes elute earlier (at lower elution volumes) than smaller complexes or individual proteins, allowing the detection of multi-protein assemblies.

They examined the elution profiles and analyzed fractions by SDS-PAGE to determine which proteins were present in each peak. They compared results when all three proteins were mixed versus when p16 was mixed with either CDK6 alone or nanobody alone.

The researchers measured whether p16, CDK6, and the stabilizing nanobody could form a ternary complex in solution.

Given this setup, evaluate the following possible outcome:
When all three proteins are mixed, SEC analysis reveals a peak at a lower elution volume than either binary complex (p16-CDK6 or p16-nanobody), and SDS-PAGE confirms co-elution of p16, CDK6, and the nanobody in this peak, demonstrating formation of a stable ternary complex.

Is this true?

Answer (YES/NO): YES